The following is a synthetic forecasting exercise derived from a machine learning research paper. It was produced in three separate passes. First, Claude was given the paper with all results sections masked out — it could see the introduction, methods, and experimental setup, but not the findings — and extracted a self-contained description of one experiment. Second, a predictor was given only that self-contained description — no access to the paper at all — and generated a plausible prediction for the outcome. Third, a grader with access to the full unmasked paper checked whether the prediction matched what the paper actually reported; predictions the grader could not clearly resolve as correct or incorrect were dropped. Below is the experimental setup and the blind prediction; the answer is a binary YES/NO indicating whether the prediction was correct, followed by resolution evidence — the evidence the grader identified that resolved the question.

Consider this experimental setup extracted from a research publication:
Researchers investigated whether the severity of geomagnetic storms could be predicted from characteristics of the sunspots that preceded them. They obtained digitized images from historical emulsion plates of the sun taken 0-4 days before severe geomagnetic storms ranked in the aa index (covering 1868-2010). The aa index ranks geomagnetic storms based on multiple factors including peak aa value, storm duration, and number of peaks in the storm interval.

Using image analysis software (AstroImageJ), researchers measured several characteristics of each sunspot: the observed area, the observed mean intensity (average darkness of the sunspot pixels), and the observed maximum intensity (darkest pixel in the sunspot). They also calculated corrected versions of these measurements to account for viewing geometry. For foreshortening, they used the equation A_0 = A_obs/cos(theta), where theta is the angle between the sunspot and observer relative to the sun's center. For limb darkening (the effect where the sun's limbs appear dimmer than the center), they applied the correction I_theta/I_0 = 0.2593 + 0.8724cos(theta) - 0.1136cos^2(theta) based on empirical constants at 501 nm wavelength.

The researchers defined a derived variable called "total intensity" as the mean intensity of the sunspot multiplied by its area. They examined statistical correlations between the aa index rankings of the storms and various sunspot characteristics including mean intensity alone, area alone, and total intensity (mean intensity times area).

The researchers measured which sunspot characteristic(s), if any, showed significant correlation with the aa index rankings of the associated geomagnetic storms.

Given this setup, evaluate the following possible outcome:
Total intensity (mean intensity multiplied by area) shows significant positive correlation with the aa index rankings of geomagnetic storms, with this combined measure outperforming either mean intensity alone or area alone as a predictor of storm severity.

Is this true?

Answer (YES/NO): NO